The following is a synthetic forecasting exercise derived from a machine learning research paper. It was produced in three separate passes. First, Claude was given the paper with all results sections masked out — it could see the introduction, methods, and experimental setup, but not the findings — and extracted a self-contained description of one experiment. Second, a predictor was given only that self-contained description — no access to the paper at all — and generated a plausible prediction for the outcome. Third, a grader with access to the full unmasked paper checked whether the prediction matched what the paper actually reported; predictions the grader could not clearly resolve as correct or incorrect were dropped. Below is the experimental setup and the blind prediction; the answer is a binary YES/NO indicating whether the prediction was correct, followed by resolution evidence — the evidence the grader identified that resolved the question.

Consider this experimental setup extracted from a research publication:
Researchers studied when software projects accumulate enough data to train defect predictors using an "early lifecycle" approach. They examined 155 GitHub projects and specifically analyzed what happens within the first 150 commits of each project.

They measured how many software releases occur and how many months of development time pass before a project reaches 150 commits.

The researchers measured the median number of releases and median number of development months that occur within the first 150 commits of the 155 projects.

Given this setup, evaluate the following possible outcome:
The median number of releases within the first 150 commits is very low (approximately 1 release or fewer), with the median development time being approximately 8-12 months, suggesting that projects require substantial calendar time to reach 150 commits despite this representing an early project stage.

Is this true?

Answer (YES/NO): NO